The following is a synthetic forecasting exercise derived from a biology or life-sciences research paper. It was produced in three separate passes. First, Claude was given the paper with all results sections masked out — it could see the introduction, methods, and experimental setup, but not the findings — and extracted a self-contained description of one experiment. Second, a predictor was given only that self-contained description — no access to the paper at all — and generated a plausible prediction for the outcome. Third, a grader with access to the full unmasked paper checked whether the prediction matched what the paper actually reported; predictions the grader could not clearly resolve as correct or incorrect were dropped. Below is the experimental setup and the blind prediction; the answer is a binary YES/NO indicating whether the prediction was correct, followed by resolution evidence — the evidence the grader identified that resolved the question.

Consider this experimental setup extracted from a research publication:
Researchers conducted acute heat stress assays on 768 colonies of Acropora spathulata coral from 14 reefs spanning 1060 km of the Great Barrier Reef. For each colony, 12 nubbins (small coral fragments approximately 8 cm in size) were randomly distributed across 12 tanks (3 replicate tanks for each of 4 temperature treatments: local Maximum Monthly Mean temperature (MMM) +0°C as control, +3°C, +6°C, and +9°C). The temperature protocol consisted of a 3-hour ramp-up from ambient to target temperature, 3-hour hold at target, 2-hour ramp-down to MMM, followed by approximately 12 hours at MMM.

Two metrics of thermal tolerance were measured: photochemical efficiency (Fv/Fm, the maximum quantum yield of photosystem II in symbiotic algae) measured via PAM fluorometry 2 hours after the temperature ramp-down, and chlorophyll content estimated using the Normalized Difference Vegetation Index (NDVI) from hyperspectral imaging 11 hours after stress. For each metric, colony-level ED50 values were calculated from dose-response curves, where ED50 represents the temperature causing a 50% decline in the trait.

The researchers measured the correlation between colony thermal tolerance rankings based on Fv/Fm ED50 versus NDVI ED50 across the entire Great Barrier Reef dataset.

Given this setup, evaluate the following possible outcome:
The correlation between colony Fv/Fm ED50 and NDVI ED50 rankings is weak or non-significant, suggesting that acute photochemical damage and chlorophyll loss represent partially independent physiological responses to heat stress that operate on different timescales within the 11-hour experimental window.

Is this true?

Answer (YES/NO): YES